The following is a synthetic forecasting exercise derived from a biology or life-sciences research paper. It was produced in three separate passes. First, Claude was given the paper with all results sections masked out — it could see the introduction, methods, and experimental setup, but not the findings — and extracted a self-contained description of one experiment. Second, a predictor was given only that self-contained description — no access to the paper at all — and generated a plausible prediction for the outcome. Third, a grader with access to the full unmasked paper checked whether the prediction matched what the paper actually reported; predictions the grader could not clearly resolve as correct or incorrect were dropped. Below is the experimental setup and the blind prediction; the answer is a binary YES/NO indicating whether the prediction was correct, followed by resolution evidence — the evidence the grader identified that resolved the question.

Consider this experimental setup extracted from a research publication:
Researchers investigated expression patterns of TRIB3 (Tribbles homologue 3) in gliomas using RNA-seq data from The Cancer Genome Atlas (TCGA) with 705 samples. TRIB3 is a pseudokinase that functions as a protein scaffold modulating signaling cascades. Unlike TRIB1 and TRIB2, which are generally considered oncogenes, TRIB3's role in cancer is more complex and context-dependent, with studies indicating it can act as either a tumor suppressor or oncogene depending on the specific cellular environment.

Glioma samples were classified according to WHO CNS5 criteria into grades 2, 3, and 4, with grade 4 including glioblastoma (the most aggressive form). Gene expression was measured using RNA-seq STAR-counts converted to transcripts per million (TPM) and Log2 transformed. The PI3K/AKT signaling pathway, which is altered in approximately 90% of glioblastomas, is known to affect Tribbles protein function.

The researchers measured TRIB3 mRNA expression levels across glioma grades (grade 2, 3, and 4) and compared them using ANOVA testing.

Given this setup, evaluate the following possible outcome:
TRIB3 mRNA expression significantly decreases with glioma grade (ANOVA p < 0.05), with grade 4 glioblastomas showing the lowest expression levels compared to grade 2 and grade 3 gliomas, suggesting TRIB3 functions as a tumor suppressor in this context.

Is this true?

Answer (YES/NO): NO